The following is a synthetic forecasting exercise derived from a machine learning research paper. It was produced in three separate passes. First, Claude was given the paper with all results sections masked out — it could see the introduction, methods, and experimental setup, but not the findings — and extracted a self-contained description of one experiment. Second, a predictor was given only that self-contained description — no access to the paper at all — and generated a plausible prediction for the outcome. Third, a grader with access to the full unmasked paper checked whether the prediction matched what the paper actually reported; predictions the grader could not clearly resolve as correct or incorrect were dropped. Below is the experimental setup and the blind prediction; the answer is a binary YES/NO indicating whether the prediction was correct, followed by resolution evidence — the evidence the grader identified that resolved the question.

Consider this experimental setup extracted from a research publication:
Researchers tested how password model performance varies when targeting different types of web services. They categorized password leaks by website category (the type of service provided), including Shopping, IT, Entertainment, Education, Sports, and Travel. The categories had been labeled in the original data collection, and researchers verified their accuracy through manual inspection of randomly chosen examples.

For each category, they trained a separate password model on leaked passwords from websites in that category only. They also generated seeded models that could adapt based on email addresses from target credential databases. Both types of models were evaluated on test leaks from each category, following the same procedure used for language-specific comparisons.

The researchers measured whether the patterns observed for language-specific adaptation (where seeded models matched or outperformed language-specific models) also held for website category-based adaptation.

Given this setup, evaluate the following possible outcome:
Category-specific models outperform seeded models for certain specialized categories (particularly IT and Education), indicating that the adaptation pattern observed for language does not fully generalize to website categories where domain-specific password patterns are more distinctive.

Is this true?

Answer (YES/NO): NO